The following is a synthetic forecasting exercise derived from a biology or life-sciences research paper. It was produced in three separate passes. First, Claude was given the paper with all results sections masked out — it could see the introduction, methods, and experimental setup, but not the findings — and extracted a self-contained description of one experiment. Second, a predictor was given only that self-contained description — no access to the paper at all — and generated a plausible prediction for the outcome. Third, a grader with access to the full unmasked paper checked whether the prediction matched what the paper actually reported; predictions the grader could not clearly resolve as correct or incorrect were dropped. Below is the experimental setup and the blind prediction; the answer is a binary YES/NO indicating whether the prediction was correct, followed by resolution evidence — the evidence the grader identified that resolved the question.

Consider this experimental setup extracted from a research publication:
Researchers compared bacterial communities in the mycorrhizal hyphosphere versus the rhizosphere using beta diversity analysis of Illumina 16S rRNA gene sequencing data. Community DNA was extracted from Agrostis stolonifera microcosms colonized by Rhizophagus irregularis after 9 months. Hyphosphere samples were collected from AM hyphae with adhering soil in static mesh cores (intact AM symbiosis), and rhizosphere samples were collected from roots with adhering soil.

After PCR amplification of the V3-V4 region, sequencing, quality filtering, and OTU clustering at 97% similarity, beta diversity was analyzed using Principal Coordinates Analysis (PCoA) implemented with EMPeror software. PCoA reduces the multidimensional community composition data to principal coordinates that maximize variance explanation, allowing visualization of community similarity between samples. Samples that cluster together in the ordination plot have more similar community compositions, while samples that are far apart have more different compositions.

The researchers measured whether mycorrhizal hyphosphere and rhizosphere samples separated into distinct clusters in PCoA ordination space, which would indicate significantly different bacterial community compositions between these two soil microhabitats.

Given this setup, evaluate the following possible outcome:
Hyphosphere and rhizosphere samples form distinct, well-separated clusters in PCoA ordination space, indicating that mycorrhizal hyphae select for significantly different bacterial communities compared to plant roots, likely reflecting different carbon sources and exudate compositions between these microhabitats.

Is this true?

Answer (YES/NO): YES